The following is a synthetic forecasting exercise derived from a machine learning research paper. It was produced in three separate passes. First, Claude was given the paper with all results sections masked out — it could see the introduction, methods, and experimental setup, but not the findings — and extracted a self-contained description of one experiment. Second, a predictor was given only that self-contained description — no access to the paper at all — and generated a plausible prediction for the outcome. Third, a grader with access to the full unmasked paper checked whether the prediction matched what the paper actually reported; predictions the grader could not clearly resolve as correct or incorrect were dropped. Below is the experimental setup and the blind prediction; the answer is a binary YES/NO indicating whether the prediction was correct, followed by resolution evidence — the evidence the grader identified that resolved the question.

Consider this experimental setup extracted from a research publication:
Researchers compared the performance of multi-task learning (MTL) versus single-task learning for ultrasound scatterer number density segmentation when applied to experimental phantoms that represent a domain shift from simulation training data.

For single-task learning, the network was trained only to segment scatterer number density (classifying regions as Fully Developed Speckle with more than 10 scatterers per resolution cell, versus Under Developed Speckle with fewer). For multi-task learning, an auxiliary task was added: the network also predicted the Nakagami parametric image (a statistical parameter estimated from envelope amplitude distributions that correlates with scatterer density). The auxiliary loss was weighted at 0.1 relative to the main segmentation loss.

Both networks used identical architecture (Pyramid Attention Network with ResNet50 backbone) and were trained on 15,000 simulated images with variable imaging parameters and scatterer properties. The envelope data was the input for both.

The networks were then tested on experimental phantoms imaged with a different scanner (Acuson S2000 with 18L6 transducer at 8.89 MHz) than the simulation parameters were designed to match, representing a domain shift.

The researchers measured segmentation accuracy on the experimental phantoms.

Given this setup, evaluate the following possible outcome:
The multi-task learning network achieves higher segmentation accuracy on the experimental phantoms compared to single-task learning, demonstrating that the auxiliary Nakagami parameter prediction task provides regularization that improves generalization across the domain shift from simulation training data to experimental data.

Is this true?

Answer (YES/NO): YES